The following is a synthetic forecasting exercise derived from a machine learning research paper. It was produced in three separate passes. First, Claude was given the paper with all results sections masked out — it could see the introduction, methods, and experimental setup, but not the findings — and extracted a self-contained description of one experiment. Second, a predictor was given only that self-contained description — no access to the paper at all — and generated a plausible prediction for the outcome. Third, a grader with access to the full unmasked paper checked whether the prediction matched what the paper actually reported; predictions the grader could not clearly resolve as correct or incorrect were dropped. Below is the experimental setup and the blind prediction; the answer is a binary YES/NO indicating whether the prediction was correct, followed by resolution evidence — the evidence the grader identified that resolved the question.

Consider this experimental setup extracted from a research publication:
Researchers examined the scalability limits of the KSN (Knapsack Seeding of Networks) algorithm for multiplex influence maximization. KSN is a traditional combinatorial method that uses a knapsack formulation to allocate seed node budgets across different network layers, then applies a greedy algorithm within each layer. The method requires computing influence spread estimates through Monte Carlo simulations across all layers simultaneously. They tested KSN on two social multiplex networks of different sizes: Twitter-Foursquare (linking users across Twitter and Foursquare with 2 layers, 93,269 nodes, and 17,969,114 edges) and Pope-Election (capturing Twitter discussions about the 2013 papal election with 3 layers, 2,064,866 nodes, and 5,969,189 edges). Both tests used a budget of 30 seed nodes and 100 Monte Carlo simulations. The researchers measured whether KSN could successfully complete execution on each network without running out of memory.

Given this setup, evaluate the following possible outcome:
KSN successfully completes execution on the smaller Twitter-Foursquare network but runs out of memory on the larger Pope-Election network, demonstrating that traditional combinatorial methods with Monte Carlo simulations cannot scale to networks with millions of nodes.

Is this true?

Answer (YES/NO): YES